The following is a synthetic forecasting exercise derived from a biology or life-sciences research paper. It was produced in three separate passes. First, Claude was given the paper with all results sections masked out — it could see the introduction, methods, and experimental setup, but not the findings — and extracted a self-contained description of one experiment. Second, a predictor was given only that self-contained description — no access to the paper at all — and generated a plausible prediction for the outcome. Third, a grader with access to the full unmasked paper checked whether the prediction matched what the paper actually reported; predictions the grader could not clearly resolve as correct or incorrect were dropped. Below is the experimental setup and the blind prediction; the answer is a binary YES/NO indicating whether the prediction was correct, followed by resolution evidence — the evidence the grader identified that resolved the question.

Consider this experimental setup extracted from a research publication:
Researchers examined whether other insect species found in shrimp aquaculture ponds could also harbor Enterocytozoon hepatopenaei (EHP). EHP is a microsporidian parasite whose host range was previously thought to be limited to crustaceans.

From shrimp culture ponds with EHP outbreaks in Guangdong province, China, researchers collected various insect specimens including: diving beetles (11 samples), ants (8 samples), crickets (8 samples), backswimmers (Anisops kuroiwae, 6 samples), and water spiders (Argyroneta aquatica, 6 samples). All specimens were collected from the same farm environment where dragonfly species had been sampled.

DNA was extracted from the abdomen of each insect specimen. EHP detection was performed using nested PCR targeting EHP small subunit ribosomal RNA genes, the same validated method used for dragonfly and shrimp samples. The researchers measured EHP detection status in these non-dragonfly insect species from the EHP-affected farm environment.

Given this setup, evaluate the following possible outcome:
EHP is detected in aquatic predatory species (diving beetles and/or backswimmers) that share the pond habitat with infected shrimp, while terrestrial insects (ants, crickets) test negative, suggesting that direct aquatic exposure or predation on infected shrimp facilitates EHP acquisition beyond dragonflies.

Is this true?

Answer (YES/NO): NO